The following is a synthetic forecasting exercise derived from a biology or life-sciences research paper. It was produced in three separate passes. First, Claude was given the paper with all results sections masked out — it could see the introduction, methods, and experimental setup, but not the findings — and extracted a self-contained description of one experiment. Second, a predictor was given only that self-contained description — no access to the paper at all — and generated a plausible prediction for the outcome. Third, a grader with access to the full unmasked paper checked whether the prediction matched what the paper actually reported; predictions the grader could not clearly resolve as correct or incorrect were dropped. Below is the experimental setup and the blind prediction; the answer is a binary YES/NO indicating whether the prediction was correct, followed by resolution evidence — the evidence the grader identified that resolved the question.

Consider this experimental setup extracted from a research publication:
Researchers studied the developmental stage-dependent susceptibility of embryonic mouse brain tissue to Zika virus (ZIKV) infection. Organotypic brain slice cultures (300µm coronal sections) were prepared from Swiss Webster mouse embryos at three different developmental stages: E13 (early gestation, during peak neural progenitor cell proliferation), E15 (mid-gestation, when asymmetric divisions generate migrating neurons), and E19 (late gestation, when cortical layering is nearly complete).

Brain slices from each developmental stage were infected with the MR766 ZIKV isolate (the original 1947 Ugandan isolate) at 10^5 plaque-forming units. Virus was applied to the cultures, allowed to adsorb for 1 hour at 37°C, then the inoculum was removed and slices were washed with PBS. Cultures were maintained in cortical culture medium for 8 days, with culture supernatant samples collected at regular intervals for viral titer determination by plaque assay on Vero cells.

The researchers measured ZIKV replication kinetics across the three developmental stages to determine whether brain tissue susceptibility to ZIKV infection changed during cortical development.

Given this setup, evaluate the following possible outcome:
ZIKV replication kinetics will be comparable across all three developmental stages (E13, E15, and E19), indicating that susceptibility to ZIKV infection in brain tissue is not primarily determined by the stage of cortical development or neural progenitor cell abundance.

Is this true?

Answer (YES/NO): NO